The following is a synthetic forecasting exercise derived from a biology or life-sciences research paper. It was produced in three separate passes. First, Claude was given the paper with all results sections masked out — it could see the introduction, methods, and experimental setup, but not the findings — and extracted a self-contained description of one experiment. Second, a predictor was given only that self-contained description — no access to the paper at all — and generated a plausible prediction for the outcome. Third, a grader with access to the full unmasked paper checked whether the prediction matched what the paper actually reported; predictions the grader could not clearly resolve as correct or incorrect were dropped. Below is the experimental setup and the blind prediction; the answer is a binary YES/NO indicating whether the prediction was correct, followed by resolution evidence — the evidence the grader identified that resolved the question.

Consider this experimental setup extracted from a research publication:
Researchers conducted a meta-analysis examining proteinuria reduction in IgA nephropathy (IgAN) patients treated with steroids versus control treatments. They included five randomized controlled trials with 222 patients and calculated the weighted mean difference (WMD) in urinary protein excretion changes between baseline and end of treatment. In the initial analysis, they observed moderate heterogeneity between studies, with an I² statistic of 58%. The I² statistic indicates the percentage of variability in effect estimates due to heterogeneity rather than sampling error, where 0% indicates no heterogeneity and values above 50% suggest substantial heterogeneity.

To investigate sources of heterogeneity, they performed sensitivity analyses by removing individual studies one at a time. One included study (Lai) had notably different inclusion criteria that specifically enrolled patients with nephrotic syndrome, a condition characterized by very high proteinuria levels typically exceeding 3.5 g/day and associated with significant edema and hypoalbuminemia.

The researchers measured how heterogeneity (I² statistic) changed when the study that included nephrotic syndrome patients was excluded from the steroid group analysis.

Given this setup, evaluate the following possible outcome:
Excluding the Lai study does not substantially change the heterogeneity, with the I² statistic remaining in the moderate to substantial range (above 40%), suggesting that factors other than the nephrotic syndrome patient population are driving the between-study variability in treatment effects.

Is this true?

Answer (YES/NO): NO